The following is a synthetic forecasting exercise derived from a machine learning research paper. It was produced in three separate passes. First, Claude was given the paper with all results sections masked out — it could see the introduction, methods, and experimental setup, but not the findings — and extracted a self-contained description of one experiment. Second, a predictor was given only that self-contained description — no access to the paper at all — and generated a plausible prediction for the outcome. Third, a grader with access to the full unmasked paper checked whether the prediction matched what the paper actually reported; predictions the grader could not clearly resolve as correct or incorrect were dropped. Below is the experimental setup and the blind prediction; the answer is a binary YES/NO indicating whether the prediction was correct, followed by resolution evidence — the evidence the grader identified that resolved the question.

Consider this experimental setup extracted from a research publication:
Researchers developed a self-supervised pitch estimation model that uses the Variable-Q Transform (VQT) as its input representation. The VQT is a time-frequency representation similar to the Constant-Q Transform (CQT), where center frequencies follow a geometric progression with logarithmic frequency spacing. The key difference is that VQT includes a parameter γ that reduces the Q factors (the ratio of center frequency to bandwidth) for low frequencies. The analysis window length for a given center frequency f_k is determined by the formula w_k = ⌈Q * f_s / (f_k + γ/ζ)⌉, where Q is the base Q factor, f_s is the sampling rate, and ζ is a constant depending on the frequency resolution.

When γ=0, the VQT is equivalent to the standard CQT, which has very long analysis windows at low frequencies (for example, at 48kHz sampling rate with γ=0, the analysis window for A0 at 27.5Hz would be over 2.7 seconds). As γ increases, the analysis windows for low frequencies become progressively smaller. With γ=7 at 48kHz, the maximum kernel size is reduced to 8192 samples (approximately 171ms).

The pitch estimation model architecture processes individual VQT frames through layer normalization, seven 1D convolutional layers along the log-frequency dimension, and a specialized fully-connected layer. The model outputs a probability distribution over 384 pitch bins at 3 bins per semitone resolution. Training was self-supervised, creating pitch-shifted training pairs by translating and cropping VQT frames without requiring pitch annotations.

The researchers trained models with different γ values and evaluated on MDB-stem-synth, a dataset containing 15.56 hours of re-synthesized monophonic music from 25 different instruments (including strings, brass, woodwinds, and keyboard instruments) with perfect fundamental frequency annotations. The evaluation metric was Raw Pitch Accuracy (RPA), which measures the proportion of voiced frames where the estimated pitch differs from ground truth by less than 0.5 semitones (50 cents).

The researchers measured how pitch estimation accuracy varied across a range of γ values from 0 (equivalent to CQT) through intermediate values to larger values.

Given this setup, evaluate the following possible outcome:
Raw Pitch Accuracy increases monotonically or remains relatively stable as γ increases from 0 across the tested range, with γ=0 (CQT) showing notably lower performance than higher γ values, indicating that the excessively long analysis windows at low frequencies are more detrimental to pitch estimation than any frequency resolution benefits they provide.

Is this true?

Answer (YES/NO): NO